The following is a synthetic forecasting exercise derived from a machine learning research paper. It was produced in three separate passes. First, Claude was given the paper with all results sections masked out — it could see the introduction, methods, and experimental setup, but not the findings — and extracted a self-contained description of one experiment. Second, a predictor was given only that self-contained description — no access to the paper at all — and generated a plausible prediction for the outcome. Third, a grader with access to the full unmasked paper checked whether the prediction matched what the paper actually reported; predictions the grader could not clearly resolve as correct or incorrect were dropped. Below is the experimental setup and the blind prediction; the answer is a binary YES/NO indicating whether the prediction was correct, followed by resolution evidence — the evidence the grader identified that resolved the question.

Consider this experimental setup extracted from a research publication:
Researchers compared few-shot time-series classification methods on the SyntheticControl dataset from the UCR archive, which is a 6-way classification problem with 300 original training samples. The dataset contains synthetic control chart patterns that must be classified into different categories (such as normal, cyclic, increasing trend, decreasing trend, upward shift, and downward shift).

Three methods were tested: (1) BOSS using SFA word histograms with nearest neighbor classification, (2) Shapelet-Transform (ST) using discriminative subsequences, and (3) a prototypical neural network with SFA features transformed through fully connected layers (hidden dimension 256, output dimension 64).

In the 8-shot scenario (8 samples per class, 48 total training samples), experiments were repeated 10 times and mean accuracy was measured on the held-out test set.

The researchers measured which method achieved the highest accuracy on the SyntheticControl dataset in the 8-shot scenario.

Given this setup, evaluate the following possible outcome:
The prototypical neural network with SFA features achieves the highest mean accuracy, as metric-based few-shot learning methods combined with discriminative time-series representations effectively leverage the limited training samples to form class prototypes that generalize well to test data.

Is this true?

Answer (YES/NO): NO